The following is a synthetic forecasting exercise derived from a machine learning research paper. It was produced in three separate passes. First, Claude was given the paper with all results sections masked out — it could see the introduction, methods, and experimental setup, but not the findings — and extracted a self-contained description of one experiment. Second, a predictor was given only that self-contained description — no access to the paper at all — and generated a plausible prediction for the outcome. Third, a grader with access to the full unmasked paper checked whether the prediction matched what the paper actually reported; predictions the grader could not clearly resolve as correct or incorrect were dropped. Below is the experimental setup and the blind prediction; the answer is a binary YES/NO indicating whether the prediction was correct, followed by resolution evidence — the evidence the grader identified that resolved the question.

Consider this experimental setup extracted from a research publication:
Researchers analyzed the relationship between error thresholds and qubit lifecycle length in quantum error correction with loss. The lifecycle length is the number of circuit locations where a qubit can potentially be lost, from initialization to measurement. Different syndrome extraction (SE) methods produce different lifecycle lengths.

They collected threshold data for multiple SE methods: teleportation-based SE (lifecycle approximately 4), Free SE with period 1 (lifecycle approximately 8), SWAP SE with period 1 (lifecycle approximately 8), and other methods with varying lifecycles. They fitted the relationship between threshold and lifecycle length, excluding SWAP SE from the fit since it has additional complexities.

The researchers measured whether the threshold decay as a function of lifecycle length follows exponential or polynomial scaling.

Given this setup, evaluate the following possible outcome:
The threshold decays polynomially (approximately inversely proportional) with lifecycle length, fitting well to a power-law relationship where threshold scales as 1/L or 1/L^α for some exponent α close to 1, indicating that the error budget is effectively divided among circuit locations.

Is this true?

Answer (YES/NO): NO